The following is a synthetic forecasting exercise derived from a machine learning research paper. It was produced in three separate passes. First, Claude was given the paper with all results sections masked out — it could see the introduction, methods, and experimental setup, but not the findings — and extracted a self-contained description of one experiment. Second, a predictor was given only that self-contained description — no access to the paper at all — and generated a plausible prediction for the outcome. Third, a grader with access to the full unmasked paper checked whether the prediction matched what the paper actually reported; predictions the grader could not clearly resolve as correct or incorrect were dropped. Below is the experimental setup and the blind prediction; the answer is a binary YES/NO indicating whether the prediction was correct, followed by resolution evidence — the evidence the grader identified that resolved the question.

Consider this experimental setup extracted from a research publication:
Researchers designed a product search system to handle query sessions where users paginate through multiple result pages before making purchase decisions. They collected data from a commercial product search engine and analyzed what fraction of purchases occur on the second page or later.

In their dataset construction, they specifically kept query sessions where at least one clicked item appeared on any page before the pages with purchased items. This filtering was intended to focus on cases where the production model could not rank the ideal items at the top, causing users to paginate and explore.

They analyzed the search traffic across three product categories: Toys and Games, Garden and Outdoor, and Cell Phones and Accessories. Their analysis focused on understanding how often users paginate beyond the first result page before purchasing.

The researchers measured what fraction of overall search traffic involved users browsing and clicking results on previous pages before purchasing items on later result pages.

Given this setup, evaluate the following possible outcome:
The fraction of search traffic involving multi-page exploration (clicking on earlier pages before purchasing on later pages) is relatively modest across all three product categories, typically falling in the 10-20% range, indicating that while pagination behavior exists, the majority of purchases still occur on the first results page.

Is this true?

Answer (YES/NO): NO